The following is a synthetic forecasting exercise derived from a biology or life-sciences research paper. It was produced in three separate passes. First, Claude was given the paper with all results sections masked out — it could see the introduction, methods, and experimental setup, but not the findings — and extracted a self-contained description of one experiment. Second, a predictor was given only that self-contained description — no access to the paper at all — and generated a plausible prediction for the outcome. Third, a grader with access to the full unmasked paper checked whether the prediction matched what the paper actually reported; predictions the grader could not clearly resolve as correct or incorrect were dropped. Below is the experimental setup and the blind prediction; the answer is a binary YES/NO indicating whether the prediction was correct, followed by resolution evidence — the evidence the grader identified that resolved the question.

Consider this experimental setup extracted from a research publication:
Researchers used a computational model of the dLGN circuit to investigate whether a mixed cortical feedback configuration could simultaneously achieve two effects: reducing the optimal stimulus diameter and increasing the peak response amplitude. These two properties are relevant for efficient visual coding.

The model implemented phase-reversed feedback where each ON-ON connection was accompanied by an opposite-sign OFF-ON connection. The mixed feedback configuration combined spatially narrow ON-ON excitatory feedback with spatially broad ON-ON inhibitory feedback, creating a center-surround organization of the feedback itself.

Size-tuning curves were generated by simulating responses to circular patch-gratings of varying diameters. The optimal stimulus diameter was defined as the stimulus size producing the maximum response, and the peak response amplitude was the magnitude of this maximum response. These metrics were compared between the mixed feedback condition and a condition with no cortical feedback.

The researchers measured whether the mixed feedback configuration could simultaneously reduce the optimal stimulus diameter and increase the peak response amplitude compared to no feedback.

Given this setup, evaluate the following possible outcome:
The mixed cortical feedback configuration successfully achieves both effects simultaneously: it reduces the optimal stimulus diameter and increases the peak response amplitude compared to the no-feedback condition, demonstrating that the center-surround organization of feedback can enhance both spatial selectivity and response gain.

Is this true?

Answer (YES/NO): YES